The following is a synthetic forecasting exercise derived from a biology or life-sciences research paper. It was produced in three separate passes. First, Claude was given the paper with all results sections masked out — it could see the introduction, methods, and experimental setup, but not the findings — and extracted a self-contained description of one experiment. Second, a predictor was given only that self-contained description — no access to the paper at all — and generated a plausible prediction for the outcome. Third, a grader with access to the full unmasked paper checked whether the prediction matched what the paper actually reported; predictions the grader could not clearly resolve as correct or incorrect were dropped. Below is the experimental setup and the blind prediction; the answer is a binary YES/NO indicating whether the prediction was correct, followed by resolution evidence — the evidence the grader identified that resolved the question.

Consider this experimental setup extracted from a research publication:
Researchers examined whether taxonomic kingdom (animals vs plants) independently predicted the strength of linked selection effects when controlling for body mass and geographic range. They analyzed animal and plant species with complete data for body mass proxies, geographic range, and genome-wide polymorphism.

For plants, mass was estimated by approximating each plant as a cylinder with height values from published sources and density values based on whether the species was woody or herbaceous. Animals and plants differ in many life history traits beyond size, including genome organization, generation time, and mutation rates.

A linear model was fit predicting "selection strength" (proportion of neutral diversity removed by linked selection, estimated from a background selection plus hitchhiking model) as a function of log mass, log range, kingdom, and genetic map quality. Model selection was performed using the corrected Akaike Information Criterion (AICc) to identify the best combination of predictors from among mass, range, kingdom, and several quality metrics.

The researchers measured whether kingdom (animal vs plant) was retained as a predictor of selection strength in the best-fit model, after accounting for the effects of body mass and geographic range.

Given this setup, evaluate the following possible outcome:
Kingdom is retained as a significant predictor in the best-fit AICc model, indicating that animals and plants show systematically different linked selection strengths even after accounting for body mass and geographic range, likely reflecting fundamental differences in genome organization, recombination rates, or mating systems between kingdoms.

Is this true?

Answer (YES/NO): NO